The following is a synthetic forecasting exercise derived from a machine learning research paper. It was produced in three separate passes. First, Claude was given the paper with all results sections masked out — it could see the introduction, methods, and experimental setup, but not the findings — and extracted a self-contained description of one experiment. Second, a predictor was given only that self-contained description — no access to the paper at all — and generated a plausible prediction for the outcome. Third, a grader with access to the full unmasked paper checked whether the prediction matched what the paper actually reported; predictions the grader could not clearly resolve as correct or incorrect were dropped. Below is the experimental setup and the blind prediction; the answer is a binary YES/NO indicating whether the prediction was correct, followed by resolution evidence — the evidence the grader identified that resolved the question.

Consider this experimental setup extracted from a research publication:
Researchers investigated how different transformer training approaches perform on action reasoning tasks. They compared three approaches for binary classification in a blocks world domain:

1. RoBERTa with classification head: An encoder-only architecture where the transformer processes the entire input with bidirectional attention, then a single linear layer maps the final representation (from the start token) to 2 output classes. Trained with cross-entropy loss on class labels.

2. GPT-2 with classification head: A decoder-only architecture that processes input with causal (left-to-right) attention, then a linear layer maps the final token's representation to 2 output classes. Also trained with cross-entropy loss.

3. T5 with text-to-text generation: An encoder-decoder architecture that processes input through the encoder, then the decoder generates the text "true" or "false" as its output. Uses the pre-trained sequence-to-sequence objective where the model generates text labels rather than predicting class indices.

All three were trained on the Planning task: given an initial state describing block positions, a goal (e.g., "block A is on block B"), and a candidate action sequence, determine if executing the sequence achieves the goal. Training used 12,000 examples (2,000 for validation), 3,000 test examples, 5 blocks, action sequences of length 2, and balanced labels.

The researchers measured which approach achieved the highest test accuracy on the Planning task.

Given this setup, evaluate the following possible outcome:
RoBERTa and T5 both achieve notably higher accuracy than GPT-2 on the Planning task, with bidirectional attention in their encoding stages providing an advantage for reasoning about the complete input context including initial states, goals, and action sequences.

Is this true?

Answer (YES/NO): NO